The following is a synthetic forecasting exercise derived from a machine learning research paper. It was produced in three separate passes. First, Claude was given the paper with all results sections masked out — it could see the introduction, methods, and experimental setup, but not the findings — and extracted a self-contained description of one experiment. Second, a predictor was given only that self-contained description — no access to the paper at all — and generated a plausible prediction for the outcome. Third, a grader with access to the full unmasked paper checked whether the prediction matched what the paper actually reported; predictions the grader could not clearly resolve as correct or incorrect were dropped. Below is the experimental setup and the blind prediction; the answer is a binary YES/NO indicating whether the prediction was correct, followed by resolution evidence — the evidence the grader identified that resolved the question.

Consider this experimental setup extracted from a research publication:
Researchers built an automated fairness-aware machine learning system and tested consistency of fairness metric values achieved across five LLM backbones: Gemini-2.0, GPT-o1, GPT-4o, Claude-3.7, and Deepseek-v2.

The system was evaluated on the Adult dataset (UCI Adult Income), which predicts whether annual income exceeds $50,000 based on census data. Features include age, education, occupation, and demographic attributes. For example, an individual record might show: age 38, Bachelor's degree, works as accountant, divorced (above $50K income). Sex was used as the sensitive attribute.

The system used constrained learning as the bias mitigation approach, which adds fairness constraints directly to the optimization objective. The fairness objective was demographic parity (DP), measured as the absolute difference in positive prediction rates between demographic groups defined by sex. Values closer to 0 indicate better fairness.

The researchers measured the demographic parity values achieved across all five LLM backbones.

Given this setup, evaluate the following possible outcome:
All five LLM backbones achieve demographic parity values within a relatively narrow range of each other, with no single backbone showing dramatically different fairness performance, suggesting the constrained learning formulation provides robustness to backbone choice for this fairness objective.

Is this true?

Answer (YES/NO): YES